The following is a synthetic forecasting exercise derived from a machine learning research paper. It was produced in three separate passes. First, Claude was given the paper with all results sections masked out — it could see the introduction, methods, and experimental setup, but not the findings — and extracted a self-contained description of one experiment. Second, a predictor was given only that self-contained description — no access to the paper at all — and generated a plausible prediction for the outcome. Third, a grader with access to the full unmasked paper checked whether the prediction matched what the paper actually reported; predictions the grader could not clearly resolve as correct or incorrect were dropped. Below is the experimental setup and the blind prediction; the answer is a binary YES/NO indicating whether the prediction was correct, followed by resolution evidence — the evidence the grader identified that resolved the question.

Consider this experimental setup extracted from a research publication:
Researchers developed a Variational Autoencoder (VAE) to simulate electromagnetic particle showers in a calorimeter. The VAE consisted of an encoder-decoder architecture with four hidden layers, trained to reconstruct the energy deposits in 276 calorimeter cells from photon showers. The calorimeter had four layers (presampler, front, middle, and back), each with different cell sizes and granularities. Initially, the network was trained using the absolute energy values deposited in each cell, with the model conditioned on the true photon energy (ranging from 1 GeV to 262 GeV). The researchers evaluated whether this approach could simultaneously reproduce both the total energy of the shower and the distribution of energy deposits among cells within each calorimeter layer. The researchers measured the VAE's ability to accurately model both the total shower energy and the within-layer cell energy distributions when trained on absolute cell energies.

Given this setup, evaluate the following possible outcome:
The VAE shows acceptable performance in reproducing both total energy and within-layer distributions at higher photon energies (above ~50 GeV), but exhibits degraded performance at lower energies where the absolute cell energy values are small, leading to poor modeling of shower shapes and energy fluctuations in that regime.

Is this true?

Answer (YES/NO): NO